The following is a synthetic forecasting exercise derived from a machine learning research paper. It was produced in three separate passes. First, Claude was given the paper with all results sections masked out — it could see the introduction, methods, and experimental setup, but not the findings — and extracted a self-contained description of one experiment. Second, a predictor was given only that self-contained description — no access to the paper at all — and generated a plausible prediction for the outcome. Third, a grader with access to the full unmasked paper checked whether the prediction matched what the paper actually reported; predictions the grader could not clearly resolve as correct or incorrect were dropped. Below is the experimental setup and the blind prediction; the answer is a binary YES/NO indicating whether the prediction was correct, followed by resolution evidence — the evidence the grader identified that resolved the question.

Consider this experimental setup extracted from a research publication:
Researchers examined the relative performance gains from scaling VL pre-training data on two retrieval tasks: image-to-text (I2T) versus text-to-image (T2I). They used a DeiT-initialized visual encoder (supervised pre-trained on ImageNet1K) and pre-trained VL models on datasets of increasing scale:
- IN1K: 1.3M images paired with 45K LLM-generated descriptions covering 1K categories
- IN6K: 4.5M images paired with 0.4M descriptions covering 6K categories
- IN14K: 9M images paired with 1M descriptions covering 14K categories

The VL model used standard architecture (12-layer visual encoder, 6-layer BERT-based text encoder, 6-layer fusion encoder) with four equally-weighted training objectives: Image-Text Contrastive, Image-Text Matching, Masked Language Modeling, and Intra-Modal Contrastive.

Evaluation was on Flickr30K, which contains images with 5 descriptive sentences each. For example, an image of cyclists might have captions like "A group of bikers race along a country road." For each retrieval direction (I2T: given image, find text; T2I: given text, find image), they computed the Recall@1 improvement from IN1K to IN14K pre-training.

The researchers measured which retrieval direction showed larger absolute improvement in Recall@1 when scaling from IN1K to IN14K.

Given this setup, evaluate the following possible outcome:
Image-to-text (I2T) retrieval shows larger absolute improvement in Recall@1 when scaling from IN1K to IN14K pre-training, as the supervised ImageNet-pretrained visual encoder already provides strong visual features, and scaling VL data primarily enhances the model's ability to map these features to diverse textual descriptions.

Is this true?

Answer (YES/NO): YES